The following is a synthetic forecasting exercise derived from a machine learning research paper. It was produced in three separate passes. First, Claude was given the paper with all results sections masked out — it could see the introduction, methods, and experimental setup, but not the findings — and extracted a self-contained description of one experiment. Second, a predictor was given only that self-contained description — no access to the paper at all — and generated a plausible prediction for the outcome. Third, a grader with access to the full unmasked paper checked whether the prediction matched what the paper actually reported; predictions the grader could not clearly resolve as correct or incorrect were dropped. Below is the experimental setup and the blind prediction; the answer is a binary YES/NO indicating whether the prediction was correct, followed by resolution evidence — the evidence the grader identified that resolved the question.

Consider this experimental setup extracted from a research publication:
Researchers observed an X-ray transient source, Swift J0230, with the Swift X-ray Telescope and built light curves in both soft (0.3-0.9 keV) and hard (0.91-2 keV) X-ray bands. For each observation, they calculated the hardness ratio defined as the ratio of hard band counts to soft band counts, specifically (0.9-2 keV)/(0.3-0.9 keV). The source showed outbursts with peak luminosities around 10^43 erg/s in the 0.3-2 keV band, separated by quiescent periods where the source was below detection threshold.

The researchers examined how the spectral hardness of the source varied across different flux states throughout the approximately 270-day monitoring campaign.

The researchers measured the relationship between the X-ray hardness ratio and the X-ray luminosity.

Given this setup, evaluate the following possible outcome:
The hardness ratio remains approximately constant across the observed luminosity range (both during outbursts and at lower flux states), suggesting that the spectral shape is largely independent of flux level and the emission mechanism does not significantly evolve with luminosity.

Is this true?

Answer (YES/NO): NO